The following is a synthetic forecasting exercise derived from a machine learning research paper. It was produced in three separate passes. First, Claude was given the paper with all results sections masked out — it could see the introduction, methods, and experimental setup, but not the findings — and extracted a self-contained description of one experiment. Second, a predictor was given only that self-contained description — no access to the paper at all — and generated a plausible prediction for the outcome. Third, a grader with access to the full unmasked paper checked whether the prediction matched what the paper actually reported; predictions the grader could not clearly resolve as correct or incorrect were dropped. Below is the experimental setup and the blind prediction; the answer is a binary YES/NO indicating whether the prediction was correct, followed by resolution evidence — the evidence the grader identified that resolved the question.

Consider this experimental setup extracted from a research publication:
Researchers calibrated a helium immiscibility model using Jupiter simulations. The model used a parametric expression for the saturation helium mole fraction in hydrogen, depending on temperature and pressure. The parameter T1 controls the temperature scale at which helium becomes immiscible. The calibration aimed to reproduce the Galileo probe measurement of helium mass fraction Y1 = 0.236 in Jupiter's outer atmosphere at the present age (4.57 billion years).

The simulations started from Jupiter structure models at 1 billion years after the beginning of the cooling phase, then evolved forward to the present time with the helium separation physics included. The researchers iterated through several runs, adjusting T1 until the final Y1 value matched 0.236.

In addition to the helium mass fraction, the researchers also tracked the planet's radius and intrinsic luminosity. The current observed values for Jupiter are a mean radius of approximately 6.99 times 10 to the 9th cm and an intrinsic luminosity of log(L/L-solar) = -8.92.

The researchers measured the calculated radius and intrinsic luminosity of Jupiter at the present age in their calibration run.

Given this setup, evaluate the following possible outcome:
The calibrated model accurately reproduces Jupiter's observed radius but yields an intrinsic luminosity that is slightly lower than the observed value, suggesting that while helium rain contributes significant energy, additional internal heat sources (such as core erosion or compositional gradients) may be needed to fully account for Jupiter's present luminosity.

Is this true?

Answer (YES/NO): NO